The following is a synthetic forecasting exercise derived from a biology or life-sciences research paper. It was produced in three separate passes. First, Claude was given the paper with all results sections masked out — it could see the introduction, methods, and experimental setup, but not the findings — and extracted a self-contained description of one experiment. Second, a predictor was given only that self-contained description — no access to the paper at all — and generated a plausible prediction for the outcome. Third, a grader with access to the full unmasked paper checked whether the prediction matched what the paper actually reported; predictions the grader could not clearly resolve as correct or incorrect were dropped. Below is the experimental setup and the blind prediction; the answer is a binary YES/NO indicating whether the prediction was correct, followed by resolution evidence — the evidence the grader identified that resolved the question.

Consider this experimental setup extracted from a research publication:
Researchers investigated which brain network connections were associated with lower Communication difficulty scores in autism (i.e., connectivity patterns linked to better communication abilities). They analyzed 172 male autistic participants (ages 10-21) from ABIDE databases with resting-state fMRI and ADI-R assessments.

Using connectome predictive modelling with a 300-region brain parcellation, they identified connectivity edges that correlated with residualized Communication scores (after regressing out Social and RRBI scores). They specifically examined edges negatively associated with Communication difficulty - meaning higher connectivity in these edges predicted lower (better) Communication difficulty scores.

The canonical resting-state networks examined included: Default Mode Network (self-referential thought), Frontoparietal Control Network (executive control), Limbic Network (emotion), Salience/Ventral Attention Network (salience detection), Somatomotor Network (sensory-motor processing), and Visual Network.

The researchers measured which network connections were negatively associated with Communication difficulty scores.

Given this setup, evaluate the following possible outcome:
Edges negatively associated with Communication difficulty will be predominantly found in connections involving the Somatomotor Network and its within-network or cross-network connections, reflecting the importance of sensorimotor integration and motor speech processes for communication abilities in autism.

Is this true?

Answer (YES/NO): NO